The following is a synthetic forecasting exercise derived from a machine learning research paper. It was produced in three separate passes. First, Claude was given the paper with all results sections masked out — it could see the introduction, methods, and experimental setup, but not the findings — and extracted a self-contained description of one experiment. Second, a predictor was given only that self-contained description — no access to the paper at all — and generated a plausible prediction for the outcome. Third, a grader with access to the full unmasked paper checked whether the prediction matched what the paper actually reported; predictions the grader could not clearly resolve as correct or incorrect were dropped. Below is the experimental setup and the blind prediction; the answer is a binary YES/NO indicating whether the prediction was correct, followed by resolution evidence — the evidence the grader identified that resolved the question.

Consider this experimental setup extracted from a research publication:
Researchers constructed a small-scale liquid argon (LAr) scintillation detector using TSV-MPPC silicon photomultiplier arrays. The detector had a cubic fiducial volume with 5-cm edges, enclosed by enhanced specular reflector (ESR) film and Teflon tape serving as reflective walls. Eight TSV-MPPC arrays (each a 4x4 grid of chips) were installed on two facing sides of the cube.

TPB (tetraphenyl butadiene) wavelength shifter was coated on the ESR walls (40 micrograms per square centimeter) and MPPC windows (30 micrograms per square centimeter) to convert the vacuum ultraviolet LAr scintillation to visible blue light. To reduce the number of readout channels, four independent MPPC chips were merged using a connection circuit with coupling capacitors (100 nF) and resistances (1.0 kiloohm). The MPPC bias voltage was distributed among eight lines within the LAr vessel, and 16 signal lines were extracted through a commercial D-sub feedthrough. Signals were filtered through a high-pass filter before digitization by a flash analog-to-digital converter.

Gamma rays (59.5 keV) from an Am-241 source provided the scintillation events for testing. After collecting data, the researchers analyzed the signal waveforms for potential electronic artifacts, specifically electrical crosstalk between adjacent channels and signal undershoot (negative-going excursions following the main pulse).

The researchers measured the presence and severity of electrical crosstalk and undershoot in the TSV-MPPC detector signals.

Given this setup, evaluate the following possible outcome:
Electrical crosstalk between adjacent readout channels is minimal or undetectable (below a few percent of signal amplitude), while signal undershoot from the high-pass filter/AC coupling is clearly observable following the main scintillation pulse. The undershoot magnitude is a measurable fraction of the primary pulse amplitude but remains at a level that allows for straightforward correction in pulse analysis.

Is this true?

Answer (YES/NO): NO